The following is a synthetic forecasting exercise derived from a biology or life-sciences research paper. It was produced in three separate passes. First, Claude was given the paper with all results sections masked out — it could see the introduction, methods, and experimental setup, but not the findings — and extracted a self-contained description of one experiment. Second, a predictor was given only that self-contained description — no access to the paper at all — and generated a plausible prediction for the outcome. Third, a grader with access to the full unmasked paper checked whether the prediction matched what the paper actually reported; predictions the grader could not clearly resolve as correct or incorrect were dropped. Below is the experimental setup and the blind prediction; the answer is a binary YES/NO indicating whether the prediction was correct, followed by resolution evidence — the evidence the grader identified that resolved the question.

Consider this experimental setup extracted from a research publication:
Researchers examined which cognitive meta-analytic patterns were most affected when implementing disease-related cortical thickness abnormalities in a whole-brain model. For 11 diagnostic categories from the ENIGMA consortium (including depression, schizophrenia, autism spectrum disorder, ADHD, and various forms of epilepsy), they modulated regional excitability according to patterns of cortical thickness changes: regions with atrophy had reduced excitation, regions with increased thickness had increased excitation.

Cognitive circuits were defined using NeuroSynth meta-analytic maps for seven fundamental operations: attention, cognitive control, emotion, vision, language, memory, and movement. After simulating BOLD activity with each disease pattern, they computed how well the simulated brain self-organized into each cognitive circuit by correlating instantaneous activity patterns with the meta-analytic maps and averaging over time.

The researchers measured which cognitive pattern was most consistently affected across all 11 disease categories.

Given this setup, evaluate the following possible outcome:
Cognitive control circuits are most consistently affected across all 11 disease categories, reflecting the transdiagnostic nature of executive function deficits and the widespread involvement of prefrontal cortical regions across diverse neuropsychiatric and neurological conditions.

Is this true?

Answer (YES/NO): NO